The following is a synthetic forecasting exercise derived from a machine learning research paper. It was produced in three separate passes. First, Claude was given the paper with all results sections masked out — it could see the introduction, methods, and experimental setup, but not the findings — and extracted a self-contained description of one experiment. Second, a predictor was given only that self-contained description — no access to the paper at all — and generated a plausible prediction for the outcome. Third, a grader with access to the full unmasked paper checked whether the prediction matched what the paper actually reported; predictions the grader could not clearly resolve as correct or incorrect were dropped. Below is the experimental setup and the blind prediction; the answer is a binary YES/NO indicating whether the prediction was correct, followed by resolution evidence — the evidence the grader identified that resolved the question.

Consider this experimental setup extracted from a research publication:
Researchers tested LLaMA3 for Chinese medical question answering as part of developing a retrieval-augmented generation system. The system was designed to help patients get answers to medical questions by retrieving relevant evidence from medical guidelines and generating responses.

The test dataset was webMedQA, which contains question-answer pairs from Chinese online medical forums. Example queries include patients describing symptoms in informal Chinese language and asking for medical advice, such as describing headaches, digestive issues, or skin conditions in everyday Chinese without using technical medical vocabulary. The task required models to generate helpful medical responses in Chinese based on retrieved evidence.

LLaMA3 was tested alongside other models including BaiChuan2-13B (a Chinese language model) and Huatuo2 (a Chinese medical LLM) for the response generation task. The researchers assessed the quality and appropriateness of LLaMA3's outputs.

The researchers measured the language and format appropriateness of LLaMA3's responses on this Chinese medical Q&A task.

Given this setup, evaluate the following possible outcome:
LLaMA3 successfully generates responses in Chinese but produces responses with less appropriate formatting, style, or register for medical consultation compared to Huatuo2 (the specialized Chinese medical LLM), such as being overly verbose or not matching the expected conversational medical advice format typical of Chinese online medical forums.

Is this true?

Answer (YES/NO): NO